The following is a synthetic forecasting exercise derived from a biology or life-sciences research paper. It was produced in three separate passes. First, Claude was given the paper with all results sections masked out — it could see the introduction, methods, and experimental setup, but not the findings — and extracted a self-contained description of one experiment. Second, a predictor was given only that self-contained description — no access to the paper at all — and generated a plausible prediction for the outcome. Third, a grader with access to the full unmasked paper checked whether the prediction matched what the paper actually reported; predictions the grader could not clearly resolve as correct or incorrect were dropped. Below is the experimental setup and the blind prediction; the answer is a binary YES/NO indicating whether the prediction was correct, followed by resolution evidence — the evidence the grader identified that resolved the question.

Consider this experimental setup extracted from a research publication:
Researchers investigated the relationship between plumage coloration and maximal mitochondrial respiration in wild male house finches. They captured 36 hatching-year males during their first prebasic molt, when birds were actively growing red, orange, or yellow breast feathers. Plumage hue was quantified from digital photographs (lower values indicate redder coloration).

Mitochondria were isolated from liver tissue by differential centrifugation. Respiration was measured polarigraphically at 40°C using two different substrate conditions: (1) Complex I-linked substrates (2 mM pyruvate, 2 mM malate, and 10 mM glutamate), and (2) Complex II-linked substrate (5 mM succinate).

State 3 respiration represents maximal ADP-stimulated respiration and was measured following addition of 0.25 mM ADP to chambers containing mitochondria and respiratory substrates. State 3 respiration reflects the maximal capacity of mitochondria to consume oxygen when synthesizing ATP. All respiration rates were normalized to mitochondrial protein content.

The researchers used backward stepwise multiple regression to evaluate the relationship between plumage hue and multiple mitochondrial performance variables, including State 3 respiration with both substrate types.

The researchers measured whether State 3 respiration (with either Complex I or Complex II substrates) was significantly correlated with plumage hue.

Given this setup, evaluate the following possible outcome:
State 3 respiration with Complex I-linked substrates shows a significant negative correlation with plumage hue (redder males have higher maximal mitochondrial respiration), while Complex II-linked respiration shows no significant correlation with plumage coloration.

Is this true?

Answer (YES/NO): NO